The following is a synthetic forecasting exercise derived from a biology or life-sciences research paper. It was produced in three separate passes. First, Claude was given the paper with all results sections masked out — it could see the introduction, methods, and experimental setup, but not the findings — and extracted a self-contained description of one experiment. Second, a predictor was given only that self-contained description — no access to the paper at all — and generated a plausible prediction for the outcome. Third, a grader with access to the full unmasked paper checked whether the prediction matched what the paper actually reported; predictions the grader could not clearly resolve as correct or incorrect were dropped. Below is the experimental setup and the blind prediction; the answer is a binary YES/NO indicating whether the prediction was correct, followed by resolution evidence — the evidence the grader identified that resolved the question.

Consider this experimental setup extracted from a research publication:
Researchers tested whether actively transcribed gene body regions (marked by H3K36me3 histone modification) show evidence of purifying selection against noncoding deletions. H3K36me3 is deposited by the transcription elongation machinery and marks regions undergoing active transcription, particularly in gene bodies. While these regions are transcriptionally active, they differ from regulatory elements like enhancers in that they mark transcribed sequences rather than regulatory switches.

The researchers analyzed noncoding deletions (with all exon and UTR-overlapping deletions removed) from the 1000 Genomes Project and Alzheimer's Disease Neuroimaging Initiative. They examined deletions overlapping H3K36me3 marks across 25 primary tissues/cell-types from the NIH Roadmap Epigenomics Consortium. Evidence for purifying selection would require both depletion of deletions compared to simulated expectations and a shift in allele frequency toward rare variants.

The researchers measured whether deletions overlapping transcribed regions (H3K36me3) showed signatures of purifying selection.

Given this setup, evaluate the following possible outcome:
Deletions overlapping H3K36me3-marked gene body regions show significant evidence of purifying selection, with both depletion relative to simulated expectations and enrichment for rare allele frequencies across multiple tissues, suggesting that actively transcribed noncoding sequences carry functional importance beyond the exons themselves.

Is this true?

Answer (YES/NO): NO